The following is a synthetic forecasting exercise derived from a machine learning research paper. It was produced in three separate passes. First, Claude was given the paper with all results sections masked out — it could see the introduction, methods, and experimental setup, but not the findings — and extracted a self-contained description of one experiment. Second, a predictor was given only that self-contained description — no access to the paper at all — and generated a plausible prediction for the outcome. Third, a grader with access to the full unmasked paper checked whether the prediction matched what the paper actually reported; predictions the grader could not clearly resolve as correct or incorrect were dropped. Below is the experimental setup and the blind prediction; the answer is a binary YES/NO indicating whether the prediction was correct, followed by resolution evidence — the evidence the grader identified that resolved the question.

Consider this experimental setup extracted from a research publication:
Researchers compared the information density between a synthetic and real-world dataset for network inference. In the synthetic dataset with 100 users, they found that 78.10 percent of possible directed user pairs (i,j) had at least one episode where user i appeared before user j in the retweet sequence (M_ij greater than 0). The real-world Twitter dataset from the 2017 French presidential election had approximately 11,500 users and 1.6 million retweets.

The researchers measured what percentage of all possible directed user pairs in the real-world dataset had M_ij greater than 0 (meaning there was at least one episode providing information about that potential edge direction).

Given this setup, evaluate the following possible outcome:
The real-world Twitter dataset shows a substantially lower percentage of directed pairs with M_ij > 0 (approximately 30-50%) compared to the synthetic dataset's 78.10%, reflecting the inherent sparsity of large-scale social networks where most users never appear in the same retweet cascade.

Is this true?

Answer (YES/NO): NO